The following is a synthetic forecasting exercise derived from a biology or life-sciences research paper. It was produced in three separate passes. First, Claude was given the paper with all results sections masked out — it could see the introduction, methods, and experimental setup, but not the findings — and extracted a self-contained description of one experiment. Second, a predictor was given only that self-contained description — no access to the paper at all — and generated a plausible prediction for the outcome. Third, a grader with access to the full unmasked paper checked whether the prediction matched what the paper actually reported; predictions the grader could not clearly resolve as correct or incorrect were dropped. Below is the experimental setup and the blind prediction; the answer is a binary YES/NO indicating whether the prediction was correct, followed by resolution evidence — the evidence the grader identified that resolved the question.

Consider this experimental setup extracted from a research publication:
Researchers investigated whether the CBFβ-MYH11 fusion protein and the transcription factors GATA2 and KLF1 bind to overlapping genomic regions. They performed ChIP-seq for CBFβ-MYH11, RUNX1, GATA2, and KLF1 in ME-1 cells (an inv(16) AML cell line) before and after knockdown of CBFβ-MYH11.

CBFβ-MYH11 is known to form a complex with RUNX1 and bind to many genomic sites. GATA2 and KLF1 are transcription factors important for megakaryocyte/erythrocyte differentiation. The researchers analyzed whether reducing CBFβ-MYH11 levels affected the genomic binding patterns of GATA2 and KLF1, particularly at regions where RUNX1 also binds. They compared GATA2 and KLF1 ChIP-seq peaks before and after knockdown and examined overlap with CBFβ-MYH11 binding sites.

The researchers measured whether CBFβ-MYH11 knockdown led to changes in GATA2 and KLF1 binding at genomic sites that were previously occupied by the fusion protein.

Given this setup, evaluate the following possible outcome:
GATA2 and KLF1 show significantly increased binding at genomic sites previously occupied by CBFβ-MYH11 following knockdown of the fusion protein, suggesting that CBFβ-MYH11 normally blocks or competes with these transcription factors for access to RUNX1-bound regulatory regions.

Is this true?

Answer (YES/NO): YES